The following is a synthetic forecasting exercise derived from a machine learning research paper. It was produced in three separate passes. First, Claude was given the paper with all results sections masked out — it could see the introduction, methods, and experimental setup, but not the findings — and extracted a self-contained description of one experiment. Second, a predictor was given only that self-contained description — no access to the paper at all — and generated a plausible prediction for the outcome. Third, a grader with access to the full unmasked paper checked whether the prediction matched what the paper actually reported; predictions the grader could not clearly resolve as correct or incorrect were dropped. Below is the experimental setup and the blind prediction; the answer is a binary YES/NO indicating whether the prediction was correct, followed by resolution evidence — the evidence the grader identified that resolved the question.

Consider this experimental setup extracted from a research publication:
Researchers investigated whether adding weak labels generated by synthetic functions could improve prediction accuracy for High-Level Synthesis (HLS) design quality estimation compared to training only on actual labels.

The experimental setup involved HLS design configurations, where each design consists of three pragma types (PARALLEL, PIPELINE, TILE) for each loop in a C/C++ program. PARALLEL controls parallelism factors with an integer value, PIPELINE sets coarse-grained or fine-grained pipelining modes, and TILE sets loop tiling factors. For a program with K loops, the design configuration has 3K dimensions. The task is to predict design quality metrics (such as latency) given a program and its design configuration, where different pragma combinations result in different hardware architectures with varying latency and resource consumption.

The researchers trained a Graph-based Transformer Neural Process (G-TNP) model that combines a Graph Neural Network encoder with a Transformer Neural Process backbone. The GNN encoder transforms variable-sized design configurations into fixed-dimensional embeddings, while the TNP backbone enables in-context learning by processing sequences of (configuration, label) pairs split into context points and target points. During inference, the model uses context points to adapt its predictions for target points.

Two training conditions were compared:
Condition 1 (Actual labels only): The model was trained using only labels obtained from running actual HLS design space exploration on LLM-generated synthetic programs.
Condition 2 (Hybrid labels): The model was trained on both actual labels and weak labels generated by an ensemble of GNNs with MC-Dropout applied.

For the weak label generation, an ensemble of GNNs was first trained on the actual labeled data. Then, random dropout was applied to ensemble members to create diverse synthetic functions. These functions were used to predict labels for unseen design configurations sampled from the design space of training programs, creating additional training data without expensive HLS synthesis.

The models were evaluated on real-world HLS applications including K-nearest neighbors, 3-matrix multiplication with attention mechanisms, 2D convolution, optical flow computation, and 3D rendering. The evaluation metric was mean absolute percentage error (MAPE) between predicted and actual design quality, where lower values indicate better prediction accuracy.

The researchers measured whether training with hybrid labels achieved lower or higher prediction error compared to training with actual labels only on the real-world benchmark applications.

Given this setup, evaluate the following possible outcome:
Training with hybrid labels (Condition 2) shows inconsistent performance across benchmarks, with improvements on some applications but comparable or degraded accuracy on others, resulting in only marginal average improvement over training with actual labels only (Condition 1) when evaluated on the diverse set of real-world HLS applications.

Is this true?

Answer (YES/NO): NO